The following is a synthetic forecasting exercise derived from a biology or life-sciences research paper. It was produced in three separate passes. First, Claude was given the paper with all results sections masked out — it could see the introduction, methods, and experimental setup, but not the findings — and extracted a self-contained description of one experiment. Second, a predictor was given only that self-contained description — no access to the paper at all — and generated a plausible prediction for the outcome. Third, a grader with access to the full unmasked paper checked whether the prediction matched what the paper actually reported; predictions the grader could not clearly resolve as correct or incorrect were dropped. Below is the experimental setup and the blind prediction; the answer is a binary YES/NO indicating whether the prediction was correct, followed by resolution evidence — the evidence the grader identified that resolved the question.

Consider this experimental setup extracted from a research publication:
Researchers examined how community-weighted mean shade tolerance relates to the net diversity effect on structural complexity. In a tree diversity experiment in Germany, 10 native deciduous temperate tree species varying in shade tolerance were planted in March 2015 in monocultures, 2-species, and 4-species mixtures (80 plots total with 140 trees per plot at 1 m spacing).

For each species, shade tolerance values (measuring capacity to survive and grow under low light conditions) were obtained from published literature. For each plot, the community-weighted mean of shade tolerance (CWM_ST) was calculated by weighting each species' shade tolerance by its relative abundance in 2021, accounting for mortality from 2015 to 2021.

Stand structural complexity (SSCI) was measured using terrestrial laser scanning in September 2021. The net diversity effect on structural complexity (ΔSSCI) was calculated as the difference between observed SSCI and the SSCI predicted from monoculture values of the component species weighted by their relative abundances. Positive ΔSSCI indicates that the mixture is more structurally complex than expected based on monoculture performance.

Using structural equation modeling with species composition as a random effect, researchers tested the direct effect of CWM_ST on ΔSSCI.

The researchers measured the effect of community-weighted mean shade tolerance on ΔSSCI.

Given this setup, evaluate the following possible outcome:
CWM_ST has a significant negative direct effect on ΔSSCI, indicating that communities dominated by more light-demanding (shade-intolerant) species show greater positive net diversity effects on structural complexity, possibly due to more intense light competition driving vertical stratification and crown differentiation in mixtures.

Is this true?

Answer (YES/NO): NO